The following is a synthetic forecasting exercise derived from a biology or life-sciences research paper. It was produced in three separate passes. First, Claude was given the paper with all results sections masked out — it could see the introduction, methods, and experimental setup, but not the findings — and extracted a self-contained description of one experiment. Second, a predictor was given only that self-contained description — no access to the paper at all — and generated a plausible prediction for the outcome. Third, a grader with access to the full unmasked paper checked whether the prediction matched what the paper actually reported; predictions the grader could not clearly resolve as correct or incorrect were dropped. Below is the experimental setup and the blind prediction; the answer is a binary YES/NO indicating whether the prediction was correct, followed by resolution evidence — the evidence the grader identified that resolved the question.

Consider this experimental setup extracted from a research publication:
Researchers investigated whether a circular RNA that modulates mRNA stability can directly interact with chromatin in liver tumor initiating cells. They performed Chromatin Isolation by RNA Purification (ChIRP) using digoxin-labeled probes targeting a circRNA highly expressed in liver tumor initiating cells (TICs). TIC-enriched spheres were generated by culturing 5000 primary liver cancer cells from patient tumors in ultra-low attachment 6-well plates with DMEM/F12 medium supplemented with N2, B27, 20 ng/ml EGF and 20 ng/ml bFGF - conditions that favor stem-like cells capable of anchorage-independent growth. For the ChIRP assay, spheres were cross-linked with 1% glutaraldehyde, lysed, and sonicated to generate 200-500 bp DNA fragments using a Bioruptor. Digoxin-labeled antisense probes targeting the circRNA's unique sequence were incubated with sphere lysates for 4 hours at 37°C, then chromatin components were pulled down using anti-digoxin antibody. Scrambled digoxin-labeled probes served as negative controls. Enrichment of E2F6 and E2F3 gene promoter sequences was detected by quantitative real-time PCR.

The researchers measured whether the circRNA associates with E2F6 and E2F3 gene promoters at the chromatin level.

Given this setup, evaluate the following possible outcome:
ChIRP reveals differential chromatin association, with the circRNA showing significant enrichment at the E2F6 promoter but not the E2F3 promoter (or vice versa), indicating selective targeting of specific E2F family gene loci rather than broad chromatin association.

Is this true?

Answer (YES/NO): NO